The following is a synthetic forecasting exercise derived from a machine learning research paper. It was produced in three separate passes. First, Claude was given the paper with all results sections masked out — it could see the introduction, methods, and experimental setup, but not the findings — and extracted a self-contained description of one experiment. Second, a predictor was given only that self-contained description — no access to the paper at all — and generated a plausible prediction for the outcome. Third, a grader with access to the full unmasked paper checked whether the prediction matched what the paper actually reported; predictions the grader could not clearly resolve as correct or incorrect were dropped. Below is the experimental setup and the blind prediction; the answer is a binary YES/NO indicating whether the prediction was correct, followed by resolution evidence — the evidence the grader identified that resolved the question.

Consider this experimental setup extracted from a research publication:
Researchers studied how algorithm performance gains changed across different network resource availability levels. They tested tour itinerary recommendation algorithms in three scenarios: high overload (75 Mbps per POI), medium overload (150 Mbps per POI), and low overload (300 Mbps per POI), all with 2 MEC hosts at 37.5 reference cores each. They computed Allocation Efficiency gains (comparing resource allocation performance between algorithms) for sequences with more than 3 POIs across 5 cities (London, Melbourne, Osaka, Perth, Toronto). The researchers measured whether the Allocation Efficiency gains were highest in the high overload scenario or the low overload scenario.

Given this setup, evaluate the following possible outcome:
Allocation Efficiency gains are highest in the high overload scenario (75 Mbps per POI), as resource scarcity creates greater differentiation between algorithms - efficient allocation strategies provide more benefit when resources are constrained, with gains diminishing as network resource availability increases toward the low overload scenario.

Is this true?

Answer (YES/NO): YES